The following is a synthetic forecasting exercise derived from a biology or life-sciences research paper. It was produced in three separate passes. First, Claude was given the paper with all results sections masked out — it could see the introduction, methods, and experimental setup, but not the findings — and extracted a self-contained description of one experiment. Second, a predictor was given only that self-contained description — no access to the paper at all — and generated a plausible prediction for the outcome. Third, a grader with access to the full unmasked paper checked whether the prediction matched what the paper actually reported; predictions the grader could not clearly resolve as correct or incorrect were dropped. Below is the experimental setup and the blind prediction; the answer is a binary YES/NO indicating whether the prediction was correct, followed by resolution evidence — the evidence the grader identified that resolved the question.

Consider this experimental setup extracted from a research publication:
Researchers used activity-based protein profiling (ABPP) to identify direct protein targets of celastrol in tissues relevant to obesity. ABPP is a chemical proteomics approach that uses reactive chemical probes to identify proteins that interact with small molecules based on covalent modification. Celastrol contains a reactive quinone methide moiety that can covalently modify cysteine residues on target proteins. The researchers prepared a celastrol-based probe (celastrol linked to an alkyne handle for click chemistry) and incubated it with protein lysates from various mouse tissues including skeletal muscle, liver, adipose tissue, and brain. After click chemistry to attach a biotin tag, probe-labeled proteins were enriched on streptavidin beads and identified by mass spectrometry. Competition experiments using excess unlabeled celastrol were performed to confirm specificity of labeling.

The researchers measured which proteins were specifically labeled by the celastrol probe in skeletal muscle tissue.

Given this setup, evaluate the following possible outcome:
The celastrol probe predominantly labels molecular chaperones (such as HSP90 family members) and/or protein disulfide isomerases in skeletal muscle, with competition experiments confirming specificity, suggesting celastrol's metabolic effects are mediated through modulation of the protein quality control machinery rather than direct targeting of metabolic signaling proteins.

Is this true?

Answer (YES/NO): NO